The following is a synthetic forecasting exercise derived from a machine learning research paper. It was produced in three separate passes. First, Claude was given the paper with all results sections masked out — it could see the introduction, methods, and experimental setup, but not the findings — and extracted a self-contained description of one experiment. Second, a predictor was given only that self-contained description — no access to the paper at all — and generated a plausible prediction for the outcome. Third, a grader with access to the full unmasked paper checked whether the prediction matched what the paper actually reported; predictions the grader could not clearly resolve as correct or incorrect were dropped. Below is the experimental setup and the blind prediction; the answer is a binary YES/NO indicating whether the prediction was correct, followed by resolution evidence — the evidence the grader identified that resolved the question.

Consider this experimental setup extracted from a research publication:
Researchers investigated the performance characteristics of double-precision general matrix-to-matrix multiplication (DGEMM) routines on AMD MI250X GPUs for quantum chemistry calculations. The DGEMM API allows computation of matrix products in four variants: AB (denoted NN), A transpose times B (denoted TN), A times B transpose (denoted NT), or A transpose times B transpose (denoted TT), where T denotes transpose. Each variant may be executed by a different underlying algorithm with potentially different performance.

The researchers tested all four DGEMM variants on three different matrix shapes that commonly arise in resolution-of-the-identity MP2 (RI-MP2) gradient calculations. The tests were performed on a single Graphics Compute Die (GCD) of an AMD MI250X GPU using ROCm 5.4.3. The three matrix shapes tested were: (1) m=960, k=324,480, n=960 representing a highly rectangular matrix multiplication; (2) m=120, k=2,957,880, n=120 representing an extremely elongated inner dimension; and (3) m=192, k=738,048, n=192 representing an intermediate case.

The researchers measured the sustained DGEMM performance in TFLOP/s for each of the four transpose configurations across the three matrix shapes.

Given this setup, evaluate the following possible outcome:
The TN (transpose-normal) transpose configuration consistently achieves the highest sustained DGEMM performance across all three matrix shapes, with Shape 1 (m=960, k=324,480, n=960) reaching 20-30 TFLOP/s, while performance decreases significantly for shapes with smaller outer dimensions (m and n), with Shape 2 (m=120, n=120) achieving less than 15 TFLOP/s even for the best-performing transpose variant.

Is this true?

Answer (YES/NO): NO